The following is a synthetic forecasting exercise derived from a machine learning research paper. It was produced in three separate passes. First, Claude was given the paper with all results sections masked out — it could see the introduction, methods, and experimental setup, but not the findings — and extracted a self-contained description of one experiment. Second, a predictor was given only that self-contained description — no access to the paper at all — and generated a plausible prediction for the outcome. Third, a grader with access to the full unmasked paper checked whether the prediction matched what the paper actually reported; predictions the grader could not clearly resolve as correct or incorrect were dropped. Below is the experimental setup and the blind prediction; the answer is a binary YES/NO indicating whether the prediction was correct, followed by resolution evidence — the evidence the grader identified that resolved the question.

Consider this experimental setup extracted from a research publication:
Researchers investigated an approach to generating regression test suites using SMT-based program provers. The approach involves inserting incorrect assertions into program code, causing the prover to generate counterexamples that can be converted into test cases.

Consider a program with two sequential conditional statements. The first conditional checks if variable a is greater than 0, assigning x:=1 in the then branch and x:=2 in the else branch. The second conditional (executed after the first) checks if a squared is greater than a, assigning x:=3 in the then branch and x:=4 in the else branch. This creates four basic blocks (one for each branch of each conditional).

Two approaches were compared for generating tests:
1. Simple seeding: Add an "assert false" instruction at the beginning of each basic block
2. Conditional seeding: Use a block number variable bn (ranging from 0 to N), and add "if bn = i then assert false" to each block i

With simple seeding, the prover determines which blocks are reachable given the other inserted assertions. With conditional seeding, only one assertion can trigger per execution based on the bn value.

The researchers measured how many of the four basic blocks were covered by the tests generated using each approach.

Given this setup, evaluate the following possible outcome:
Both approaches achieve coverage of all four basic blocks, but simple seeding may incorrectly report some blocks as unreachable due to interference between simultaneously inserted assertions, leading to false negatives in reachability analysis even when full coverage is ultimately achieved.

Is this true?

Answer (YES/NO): NO